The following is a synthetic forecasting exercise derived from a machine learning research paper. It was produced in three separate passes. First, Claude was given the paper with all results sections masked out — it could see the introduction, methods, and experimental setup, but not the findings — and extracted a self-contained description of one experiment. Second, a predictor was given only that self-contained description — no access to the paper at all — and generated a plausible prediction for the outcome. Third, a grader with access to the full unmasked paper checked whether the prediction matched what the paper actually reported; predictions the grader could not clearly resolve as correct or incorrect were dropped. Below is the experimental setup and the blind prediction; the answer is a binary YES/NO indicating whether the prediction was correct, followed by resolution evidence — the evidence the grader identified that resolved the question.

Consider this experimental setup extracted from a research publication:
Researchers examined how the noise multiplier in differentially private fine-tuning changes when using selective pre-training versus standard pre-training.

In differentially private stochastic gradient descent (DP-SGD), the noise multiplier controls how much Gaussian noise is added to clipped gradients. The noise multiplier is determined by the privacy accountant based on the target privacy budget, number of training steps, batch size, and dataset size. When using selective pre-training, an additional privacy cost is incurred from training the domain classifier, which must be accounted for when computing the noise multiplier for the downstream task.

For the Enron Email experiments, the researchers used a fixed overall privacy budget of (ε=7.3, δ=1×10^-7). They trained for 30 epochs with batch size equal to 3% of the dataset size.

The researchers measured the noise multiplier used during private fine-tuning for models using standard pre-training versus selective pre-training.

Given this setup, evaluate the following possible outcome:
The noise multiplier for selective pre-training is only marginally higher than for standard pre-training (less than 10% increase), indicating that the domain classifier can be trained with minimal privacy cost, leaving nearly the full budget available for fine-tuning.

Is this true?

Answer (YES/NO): YES